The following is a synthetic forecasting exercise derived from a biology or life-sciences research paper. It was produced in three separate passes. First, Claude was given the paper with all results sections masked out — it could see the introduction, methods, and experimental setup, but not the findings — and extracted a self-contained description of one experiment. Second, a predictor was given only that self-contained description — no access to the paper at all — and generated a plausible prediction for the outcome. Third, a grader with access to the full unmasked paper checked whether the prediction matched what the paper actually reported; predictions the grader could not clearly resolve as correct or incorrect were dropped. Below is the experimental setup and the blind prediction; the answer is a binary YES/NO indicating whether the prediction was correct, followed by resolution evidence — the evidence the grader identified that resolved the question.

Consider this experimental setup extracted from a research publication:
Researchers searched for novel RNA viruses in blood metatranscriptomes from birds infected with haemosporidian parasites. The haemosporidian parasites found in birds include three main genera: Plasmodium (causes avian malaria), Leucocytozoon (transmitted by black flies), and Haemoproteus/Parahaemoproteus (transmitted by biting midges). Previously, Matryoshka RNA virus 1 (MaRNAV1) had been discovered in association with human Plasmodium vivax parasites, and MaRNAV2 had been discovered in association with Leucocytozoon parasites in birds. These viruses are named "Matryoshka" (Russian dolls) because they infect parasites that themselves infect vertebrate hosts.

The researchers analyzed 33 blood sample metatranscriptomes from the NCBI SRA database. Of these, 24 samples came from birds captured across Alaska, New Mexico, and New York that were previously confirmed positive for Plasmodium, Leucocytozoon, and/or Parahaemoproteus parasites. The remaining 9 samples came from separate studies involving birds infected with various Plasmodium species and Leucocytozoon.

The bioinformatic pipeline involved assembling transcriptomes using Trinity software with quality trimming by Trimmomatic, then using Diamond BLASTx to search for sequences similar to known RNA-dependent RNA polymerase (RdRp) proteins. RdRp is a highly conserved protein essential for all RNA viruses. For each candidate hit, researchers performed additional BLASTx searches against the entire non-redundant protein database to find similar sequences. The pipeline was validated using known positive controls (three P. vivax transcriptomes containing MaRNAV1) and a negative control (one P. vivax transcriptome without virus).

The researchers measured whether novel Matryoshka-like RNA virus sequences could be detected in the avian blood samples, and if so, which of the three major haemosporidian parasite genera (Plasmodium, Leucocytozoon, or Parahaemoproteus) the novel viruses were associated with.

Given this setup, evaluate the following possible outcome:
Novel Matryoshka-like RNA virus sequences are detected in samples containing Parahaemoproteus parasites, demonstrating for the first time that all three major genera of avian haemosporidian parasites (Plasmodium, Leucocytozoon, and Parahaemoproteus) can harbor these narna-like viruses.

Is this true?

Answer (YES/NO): NO